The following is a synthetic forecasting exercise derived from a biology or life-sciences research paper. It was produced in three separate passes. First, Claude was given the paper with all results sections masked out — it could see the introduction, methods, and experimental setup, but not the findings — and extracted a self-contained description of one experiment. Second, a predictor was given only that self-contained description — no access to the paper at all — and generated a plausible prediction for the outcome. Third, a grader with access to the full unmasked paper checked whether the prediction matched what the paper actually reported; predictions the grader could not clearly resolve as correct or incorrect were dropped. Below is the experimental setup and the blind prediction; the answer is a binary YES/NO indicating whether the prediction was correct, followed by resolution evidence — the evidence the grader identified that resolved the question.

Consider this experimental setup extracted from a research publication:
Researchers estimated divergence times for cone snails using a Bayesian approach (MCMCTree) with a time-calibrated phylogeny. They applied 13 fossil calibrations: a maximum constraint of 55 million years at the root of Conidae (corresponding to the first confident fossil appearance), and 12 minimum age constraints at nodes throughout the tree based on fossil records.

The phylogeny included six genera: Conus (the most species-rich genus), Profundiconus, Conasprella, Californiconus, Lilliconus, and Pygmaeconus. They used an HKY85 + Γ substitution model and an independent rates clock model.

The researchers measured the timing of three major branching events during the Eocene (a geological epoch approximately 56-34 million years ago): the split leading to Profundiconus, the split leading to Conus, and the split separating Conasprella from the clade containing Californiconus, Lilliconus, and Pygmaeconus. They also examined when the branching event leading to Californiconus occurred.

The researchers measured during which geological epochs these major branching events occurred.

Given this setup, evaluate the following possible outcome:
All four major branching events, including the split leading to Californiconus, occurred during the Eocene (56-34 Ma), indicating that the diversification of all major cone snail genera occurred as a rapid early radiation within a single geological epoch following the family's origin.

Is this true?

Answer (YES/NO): NO